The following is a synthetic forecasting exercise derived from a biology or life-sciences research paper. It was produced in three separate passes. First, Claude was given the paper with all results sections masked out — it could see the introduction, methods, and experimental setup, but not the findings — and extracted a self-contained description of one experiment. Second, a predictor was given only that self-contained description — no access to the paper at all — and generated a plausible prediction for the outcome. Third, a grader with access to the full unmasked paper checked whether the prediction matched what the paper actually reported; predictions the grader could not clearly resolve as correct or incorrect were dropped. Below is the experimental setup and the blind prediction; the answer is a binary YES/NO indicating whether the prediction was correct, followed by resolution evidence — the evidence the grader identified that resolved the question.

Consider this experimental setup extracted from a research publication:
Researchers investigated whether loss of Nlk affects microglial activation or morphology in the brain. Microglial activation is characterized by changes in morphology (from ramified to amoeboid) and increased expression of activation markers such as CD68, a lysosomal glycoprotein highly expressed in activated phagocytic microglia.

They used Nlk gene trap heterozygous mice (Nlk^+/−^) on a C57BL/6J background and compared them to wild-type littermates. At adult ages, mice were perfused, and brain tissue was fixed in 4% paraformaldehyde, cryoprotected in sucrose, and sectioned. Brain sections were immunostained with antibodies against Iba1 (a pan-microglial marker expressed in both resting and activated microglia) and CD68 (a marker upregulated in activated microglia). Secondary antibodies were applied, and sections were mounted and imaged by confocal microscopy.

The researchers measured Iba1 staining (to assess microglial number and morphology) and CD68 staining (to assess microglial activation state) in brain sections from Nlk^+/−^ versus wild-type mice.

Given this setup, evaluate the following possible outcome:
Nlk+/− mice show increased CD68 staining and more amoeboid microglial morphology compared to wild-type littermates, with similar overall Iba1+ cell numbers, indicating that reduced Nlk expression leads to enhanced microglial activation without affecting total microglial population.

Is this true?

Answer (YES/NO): NO